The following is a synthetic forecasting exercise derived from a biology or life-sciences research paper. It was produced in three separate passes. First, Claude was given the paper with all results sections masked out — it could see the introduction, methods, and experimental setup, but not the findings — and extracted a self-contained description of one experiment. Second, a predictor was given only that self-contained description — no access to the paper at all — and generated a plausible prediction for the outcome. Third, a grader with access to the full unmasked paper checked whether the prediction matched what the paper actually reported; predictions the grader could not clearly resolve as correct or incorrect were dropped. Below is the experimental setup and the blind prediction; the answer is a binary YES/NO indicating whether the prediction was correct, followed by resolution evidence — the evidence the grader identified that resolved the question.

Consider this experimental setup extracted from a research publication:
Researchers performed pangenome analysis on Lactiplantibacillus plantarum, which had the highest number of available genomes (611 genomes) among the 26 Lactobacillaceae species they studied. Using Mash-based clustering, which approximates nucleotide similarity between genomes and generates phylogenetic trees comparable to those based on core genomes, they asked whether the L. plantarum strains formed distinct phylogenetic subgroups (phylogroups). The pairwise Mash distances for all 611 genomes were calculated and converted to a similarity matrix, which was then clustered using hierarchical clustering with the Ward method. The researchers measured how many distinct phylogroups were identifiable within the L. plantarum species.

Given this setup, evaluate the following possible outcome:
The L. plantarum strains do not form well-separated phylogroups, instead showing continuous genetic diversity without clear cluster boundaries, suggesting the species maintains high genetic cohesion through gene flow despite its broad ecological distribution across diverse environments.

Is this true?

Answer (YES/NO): NO